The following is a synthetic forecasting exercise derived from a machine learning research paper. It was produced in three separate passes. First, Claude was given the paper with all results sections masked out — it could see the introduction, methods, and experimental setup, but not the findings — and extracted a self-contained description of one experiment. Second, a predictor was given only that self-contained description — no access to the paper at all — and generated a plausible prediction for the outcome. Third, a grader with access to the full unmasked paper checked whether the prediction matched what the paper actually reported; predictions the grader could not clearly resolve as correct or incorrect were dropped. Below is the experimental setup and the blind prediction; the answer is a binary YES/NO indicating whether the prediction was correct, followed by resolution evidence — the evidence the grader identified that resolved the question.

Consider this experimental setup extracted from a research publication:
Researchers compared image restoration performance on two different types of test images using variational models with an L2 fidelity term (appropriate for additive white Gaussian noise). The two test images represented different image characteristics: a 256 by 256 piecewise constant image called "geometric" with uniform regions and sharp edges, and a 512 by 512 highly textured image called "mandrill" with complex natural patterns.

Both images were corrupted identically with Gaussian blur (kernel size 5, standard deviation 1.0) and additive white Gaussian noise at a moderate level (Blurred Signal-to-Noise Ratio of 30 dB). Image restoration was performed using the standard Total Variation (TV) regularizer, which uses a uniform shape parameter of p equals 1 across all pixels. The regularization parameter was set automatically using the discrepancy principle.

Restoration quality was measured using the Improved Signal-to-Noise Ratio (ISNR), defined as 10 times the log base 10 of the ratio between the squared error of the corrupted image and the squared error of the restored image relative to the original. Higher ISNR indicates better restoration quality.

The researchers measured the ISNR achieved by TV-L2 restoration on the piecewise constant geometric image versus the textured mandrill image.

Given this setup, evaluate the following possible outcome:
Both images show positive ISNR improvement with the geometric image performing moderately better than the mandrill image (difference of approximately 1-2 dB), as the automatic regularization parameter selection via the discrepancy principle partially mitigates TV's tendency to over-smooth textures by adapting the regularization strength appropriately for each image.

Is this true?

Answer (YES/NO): NO